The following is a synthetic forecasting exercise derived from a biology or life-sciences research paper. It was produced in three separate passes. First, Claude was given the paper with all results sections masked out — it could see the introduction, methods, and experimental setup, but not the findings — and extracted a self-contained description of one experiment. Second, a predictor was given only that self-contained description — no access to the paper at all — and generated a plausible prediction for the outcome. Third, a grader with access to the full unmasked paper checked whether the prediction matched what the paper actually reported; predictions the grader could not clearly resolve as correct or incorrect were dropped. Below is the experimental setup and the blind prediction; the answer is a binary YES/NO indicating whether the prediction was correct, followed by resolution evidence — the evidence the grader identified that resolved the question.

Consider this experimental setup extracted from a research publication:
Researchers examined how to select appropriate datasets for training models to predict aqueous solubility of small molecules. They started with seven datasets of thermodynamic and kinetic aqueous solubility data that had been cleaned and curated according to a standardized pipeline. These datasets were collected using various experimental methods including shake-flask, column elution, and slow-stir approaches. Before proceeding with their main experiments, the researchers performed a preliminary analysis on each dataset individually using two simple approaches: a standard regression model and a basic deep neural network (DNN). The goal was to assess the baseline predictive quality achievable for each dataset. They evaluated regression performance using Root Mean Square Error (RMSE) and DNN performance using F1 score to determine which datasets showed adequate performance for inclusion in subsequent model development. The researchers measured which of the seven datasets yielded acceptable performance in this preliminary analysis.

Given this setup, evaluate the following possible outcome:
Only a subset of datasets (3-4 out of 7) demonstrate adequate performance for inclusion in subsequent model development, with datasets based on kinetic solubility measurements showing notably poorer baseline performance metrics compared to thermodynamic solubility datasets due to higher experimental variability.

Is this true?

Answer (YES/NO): NO